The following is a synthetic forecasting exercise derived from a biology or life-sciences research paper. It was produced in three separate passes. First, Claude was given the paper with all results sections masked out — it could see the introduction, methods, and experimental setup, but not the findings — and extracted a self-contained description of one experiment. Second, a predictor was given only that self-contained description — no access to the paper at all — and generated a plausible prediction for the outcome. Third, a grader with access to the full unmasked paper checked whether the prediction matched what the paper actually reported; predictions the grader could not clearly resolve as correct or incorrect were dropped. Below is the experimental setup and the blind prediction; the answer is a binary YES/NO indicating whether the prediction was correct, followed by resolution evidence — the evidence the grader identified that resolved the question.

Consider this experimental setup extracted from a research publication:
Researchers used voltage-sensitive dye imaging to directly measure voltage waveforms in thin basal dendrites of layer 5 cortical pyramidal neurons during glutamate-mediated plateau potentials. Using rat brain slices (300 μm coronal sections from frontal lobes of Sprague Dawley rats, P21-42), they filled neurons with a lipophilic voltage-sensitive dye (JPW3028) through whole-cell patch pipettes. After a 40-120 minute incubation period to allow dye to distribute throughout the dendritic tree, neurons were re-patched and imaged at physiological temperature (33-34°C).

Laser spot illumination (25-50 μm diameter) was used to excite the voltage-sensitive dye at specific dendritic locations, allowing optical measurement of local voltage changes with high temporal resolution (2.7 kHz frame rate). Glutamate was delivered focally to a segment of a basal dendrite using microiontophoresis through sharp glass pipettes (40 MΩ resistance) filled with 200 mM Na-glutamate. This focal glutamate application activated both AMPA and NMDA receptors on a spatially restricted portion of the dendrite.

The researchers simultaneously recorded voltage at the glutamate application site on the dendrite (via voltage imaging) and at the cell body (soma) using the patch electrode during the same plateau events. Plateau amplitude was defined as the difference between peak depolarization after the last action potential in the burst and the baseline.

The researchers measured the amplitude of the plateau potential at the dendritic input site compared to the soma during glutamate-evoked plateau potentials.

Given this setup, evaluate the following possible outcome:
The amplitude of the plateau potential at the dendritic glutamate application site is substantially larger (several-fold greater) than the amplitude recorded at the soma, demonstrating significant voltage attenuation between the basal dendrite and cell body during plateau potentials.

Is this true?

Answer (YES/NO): YES